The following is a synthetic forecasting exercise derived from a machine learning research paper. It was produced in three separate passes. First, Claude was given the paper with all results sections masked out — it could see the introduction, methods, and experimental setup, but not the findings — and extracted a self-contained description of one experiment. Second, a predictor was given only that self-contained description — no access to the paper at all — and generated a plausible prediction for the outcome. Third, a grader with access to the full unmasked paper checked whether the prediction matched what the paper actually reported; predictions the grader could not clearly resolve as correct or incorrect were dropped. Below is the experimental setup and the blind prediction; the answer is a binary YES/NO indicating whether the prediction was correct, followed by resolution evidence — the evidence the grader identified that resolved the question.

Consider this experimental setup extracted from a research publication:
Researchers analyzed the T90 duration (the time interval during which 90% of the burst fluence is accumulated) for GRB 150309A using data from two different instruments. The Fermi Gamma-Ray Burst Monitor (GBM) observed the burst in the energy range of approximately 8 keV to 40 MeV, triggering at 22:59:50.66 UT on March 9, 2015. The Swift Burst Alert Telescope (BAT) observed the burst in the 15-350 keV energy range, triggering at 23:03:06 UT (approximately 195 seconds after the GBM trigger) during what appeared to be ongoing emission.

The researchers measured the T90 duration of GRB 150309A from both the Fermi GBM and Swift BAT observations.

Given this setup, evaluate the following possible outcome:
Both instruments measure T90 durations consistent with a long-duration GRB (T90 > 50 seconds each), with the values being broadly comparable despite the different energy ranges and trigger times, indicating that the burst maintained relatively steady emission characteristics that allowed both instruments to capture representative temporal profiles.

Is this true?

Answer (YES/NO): NO